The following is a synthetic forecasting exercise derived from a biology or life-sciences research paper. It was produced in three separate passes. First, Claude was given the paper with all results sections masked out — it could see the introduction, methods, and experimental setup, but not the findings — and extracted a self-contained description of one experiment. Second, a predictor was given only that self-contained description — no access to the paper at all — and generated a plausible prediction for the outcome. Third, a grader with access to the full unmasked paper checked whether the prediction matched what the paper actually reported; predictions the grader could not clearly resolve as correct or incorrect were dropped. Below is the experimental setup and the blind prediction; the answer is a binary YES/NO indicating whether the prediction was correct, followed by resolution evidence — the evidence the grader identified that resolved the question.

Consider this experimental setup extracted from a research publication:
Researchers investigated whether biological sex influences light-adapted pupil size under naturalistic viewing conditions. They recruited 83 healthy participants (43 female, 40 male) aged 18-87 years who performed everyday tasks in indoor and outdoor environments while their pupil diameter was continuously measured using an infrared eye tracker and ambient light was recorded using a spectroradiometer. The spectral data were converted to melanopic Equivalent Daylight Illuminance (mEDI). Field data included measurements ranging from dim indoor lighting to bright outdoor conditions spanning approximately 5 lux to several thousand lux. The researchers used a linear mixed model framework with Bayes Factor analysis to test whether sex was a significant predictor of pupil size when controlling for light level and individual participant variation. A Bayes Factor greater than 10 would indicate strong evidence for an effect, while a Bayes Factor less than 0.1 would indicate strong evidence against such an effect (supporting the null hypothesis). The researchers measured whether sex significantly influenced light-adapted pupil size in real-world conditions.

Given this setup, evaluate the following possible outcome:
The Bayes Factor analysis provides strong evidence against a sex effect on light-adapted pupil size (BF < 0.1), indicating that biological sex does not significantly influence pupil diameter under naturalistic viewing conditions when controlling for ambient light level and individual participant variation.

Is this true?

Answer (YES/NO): YES